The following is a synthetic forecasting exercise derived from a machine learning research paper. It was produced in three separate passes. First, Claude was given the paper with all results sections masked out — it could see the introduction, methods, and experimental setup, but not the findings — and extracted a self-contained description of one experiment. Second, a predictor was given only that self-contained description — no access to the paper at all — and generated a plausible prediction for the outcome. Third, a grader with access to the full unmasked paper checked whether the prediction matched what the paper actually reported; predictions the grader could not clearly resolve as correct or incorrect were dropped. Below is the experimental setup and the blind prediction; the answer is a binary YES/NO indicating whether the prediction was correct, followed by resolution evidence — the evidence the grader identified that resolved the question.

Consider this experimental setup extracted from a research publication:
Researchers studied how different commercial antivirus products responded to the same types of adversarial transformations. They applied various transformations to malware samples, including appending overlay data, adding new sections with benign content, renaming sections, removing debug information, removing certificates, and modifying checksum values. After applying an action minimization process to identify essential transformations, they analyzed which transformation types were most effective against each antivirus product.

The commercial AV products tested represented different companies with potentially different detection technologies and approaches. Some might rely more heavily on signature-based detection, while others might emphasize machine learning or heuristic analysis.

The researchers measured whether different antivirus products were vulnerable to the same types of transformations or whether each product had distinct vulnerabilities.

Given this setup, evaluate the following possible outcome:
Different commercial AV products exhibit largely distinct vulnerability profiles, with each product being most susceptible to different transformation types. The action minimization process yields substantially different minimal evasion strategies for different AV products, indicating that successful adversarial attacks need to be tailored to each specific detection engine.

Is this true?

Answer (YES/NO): NO